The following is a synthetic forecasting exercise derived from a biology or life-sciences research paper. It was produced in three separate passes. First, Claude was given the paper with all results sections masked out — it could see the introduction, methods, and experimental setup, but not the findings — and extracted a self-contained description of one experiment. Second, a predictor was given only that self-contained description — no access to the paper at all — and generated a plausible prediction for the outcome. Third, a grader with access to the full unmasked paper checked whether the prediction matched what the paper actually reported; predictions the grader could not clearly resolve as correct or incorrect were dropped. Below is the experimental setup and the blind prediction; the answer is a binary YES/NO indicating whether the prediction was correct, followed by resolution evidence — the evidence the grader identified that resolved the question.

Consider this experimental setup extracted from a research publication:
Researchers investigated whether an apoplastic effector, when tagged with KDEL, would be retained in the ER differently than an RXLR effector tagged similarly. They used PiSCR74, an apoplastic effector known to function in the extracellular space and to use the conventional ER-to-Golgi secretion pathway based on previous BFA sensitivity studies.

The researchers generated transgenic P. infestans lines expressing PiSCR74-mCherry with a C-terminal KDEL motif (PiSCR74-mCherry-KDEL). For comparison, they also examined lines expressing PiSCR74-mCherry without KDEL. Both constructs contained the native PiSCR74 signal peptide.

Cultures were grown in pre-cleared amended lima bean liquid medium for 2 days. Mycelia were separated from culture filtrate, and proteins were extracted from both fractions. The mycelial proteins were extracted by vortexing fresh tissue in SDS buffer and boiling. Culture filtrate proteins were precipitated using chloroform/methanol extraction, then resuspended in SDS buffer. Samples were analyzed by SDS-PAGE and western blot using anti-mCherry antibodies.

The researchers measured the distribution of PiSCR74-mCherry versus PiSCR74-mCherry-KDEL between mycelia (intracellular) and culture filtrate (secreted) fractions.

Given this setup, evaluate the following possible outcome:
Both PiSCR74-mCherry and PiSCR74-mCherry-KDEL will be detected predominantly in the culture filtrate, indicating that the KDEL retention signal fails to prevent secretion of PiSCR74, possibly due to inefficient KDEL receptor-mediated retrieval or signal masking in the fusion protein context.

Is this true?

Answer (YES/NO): NO